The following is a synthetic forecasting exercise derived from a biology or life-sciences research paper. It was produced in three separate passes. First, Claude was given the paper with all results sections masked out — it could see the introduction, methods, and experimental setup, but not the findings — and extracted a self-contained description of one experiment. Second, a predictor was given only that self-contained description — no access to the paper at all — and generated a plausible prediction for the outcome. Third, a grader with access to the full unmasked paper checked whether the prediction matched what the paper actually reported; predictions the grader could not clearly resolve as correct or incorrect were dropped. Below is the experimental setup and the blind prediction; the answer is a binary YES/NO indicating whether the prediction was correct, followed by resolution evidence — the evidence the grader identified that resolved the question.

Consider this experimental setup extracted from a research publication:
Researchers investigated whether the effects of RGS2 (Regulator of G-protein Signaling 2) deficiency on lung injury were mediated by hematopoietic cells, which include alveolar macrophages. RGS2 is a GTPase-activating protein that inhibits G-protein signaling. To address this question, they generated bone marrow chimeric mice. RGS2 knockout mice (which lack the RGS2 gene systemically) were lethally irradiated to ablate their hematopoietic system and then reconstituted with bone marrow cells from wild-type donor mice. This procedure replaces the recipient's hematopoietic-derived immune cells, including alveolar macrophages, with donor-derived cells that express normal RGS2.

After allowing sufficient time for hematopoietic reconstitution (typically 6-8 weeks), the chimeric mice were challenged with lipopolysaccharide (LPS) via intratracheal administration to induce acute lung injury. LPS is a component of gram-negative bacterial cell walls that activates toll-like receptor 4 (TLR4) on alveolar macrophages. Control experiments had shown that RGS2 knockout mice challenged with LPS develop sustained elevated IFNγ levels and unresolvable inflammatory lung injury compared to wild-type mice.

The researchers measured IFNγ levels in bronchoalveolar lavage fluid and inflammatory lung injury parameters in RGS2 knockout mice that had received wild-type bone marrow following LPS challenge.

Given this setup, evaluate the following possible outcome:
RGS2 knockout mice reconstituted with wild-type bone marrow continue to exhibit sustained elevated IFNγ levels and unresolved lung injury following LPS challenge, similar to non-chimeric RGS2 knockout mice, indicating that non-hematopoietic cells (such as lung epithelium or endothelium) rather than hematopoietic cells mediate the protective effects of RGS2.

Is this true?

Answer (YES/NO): NO